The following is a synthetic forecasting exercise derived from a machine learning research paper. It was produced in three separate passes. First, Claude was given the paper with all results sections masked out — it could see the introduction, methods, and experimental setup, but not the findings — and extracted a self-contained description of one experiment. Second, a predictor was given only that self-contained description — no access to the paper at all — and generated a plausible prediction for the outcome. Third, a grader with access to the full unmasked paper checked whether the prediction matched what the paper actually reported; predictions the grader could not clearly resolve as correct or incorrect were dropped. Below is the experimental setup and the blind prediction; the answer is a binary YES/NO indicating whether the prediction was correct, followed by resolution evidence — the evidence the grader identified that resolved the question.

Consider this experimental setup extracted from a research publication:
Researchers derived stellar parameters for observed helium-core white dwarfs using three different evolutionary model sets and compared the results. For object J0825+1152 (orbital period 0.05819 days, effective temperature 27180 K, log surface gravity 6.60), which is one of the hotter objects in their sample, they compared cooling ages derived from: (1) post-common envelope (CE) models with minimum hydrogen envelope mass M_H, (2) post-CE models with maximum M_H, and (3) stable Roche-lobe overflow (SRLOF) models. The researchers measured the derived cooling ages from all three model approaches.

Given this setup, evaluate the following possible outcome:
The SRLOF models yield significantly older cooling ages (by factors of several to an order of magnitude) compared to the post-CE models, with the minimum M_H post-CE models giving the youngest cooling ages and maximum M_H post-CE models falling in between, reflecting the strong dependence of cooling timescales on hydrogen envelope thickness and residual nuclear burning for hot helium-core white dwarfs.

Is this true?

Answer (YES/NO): NO